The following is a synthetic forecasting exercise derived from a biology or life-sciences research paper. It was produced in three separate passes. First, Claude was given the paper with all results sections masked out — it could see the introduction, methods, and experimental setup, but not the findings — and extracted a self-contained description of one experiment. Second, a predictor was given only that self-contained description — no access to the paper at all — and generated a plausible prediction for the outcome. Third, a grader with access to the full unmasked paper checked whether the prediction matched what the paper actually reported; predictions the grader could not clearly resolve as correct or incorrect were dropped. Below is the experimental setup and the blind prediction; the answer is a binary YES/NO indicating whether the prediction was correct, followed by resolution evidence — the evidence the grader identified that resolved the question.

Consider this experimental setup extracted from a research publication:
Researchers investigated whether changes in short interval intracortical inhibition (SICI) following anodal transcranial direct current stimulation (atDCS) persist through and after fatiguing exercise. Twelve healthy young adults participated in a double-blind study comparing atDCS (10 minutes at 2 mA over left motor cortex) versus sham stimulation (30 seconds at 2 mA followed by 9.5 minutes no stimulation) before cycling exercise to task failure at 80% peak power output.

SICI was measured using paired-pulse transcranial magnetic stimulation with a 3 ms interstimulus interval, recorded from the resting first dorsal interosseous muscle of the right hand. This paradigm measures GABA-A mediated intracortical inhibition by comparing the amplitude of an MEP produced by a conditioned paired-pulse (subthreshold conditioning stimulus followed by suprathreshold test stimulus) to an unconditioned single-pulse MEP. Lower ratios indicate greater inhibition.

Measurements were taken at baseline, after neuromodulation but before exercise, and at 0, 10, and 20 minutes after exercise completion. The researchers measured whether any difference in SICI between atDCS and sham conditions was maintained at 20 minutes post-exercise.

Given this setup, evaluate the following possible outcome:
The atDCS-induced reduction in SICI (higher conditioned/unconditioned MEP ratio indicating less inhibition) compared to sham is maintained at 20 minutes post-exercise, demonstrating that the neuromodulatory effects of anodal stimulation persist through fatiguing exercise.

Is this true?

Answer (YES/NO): YES